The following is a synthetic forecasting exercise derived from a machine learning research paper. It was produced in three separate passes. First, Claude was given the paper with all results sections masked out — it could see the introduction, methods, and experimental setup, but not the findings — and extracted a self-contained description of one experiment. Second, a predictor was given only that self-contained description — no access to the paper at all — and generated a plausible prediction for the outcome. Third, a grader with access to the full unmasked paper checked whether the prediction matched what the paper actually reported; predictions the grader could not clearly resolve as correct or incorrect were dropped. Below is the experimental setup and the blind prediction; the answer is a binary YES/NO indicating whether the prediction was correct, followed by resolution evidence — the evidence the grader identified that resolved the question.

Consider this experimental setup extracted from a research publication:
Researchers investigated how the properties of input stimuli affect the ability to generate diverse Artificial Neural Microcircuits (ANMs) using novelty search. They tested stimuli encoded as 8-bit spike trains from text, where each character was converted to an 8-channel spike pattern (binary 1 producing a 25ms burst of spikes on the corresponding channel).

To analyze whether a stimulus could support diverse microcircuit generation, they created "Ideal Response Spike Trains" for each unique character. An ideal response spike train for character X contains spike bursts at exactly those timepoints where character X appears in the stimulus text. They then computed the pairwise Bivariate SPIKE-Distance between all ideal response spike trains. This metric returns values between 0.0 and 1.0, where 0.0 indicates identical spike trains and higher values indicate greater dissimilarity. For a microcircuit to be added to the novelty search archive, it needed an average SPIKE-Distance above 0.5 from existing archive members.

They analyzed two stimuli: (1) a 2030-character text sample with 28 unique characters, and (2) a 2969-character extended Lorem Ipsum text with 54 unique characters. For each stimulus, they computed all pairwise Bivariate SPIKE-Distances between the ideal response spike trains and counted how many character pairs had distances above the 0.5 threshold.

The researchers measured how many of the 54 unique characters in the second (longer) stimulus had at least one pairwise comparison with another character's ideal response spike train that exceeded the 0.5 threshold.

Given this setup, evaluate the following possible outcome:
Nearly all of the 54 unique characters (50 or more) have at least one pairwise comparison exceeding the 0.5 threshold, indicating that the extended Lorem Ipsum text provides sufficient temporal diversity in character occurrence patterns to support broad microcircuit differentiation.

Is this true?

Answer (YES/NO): NO